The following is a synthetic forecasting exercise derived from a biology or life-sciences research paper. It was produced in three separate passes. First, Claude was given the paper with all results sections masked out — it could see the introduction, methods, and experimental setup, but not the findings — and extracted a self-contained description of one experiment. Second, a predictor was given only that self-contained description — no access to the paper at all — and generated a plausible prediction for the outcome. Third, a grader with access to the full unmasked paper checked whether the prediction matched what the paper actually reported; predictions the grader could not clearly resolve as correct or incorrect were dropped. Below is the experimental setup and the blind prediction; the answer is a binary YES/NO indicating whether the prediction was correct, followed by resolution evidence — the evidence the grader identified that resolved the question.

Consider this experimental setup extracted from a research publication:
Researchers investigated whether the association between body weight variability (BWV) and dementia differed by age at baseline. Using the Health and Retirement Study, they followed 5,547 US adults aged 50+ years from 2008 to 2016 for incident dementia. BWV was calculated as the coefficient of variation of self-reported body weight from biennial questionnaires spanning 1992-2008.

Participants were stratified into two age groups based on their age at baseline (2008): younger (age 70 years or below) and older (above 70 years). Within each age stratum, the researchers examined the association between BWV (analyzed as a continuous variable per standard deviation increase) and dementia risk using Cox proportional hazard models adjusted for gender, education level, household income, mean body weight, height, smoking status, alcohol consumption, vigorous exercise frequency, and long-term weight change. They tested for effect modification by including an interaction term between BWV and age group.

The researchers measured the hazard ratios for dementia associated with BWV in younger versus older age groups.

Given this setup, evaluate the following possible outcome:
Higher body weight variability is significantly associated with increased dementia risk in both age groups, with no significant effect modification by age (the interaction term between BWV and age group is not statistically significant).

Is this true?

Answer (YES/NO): YES